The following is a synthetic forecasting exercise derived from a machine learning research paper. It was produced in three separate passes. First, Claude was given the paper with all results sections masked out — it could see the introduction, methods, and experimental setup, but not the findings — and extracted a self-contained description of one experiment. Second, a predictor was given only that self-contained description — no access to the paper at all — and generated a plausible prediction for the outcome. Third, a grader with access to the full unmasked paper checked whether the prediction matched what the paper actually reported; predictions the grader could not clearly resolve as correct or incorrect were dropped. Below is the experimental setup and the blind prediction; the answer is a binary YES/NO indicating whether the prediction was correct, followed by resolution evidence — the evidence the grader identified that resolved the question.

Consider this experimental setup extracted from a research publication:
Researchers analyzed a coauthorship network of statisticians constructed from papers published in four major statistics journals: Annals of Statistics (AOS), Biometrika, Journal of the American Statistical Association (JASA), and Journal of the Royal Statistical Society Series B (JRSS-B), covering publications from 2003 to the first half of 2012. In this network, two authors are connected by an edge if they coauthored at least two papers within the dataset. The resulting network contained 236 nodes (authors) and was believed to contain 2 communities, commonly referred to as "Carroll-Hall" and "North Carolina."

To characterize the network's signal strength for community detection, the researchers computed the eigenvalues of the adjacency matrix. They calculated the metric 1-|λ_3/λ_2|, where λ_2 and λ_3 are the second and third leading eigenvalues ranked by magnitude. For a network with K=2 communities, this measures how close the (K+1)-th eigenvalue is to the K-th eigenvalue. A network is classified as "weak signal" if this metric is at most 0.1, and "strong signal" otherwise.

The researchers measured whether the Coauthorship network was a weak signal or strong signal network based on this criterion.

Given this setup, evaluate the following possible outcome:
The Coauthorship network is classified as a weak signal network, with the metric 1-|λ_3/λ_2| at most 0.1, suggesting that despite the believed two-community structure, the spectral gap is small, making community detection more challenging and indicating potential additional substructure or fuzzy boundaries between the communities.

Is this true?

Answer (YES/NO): YES